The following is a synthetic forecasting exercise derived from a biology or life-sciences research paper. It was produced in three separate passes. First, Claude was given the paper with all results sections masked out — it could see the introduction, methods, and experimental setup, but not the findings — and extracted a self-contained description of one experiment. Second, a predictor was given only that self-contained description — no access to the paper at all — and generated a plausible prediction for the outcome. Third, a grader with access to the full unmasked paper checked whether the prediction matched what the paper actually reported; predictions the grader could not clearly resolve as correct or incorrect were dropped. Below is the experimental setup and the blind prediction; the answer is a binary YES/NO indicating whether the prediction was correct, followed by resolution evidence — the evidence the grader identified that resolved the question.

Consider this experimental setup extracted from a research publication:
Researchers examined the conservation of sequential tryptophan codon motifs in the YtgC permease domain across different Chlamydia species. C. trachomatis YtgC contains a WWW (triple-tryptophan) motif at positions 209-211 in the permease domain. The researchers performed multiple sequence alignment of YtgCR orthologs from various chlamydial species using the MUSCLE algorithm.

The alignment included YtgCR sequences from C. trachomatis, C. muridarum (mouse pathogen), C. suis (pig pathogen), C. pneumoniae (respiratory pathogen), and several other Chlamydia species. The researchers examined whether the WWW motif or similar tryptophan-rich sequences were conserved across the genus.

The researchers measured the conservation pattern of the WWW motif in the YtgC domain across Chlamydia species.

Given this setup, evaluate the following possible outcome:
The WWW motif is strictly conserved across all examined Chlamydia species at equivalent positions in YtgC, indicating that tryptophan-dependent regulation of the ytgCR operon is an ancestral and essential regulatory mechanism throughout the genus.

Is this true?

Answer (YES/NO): NO